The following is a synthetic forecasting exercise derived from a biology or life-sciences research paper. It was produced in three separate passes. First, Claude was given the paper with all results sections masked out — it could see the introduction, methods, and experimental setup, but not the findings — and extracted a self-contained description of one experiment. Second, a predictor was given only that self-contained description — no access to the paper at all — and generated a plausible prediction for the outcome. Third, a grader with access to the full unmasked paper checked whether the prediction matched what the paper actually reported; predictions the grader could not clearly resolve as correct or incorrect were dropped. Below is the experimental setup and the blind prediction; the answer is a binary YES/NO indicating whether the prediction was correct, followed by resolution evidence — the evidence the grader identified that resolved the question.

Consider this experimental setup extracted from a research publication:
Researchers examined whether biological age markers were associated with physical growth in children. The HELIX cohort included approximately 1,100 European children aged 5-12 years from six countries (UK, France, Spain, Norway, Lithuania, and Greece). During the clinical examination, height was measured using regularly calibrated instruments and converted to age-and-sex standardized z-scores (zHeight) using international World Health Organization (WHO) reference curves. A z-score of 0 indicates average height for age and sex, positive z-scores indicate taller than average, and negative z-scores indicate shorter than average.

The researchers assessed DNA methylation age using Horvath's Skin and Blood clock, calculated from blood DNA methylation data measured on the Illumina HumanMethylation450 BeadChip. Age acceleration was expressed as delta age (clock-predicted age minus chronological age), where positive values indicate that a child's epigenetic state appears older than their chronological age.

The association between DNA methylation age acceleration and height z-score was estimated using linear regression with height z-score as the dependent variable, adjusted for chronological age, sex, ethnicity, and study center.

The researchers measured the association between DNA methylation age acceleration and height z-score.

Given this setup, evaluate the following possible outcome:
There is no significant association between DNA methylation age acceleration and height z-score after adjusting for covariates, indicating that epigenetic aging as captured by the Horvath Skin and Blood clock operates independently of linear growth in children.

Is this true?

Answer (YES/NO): NO